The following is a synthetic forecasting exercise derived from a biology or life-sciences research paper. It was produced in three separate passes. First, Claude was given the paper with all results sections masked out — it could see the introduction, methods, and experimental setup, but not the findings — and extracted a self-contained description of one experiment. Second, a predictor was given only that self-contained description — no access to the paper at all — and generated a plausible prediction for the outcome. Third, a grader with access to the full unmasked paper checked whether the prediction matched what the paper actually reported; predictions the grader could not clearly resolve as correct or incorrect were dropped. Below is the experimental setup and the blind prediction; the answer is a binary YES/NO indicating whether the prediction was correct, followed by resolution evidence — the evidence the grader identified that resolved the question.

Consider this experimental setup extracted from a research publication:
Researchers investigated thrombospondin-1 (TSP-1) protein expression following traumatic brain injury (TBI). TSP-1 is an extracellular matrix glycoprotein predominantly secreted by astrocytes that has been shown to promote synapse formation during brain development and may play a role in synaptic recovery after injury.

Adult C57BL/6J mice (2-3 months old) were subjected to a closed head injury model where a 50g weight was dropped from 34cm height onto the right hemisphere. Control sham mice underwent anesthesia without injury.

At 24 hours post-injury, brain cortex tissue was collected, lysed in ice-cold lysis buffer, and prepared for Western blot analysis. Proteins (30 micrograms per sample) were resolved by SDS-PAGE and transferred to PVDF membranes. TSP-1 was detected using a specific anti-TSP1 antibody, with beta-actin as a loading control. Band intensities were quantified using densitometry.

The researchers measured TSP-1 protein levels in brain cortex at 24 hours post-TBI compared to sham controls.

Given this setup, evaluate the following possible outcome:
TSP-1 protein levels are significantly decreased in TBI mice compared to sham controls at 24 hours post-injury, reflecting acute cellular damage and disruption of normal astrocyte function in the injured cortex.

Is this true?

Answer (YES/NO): NO